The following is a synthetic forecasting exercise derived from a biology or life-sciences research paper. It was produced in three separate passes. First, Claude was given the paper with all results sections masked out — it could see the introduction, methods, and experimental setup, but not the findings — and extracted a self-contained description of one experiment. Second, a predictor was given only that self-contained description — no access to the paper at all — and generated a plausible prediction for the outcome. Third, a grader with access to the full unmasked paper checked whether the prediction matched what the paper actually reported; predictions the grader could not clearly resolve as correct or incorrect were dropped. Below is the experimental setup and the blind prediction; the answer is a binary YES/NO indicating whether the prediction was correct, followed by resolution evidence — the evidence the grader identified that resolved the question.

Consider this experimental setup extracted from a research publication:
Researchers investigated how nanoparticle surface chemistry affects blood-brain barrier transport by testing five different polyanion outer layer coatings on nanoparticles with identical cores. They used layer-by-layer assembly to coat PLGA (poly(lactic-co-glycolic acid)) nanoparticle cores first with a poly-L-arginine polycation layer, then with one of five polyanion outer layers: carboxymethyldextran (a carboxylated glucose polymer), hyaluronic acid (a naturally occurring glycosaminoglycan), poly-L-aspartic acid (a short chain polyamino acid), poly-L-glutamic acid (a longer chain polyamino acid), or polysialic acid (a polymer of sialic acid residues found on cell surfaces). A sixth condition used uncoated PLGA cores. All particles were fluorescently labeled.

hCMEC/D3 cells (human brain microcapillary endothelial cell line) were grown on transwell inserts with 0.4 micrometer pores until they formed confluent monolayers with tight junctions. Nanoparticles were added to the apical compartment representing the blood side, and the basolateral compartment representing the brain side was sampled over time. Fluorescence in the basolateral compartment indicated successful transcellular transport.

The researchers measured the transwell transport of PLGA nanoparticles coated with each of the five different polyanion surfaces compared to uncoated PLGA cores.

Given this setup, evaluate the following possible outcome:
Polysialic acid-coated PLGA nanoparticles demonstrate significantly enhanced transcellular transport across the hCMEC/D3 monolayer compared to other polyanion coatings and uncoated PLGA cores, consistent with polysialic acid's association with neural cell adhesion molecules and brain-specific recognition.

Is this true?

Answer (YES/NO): NO